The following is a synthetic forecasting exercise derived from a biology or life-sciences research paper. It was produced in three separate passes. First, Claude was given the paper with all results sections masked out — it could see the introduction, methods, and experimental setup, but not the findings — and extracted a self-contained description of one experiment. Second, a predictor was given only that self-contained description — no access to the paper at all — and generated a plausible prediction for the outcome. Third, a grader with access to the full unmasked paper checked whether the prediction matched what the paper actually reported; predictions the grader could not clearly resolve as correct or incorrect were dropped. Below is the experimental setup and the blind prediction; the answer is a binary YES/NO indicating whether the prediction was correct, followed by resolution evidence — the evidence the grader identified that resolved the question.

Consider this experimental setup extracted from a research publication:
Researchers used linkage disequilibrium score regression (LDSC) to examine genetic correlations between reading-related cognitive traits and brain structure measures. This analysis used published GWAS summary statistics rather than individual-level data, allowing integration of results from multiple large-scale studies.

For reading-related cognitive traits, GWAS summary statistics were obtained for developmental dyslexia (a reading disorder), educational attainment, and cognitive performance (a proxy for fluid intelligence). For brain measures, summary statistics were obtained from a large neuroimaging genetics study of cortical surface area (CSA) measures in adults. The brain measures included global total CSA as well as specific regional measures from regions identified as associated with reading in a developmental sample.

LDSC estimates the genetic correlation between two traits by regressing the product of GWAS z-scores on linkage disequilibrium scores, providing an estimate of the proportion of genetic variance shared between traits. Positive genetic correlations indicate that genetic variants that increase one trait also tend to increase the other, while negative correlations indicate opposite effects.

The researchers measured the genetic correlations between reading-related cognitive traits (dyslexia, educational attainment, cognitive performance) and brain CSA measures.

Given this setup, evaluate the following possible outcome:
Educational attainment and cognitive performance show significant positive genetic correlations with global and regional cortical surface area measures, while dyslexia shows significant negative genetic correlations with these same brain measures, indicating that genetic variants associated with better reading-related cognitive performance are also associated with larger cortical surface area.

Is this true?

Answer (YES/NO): NO